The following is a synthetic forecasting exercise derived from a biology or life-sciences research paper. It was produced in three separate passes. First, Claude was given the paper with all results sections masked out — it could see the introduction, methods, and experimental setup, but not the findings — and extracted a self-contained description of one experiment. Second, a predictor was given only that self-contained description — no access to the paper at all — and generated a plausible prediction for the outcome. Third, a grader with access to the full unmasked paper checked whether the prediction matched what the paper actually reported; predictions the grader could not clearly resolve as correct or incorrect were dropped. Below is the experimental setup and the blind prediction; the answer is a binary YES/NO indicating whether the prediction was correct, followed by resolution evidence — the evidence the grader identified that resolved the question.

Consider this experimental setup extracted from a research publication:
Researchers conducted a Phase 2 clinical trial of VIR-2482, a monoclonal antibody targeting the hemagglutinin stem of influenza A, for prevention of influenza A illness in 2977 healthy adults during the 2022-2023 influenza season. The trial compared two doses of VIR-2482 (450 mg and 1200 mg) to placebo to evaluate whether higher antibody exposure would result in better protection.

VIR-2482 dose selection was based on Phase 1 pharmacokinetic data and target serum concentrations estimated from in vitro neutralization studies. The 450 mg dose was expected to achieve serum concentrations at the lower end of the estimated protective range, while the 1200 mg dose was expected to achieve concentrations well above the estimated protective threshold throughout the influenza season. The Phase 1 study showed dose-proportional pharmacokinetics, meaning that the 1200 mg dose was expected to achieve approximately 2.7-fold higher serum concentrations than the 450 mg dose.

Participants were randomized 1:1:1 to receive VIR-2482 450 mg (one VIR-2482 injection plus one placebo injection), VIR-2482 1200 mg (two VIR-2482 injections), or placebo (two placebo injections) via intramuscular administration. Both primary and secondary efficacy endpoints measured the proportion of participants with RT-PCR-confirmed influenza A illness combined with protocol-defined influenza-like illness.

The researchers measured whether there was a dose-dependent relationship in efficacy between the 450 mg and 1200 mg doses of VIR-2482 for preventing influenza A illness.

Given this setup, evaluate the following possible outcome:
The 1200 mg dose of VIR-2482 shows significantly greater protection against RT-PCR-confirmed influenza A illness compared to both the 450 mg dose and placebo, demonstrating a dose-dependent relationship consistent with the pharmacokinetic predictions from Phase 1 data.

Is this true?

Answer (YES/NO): NO